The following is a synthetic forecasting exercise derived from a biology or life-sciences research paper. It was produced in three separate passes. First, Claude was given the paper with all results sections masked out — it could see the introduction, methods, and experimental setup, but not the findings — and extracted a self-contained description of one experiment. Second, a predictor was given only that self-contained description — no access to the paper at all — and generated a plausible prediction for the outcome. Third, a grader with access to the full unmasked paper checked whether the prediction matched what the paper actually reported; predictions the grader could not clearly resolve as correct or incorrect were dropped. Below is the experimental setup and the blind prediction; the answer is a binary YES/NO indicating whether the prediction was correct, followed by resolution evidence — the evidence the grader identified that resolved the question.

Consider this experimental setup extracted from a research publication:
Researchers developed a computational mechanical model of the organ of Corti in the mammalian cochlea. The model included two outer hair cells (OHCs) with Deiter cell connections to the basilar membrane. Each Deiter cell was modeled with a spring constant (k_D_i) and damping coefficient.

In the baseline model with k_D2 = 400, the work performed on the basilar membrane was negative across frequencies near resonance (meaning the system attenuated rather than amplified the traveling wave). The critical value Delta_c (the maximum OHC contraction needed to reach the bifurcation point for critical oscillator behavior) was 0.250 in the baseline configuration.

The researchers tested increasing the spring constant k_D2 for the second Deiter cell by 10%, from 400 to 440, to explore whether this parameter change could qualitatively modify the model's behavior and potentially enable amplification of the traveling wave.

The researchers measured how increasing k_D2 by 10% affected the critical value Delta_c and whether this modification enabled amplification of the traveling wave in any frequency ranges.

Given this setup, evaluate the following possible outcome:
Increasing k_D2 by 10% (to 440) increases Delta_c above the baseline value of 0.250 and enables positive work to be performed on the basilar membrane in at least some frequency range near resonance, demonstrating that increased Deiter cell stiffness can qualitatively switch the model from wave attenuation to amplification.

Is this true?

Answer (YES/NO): YES